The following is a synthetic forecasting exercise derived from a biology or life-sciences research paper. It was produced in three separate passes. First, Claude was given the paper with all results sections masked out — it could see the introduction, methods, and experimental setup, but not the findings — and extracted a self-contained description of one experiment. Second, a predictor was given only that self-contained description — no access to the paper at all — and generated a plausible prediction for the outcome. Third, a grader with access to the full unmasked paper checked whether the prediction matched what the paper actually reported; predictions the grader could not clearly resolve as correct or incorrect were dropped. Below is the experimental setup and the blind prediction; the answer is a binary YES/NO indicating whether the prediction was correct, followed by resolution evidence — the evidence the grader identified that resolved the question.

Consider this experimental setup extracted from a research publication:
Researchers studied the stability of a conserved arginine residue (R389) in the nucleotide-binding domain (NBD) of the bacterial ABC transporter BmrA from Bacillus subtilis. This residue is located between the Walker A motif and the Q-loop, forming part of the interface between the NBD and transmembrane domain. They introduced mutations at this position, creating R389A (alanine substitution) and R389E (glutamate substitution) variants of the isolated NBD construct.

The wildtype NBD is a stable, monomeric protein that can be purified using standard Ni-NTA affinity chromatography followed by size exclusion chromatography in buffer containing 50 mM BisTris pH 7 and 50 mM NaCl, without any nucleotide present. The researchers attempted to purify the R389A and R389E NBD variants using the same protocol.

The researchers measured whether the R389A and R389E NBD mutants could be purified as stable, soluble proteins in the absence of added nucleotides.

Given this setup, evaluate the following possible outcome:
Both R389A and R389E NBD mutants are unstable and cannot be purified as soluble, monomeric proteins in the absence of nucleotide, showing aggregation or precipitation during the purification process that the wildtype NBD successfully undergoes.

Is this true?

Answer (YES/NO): YES